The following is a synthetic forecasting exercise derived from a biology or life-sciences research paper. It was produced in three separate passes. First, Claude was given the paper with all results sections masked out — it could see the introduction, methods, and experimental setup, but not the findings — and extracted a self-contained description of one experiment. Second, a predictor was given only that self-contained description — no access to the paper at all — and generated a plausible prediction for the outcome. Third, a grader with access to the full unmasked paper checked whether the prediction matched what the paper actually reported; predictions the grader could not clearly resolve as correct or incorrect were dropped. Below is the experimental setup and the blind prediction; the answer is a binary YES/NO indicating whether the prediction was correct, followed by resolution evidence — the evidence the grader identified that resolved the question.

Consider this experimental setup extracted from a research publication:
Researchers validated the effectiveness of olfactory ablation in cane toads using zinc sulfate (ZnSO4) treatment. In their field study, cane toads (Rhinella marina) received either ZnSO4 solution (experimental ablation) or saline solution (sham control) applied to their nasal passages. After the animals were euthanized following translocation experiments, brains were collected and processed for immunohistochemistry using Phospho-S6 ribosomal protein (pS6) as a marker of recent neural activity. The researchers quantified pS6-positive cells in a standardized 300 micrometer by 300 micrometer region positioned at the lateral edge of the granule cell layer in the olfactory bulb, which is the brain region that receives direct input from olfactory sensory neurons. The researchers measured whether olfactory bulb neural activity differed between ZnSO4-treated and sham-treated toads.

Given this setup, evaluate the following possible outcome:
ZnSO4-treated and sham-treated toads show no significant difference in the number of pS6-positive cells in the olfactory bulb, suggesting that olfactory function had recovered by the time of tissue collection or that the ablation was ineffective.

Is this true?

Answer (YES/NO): NO